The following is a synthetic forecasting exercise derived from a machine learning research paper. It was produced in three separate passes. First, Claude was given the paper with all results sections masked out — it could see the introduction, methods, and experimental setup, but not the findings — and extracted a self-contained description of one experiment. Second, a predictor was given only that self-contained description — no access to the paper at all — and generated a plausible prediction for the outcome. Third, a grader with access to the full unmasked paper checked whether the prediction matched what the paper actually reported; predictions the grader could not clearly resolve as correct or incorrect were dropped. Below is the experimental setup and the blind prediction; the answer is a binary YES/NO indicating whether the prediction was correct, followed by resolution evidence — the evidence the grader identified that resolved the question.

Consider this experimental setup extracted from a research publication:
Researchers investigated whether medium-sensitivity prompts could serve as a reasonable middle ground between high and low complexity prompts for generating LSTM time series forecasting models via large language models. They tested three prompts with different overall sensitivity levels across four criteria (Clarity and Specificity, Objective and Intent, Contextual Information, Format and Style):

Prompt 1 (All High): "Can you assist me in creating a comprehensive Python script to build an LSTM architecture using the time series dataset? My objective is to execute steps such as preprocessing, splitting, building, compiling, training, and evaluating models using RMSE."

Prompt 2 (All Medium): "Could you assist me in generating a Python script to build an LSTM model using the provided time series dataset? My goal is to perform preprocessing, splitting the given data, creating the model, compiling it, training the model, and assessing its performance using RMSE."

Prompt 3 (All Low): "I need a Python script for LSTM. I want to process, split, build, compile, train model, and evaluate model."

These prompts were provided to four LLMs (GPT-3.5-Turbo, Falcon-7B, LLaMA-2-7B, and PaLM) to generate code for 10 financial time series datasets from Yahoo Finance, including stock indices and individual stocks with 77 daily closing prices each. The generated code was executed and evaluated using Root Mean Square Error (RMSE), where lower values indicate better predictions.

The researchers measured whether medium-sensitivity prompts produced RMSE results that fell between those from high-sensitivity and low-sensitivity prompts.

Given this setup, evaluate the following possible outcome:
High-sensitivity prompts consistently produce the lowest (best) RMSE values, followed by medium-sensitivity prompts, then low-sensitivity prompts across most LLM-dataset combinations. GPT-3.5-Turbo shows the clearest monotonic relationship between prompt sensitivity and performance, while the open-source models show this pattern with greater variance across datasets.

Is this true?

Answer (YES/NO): NO